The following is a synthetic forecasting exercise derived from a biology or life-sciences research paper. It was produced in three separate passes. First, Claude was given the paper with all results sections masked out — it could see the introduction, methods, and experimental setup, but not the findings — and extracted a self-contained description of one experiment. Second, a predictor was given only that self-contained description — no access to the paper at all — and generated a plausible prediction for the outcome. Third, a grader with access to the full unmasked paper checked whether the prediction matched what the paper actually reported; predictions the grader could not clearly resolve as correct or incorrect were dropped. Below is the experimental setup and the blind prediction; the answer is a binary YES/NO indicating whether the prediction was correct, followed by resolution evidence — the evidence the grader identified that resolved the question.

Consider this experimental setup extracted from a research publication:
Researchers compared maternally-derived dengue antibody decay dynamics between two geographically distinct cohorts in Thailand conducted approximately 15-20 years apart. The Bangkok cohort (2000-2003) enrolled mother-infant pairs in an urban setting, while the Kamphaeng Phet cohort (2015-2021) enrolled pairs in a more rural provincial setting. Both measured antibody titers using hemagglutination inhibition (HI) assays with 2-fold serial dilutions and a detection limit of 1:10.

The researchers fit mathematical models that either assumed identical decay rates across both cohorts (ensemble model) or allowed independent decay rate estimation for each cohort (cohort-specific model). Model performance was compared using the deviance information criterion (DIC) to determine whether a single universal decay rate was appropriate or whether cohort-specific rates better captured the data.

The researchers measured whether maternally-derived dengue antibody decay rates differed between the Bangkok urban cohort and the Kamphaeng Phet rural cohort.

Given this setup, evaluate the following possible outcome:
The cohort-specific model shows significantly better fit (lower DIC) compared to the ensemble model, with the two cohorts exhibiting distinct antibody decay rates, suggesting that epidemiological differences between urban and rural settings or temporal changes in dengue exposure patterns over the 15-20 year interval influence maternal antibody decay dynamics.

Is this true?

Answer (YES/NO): YES